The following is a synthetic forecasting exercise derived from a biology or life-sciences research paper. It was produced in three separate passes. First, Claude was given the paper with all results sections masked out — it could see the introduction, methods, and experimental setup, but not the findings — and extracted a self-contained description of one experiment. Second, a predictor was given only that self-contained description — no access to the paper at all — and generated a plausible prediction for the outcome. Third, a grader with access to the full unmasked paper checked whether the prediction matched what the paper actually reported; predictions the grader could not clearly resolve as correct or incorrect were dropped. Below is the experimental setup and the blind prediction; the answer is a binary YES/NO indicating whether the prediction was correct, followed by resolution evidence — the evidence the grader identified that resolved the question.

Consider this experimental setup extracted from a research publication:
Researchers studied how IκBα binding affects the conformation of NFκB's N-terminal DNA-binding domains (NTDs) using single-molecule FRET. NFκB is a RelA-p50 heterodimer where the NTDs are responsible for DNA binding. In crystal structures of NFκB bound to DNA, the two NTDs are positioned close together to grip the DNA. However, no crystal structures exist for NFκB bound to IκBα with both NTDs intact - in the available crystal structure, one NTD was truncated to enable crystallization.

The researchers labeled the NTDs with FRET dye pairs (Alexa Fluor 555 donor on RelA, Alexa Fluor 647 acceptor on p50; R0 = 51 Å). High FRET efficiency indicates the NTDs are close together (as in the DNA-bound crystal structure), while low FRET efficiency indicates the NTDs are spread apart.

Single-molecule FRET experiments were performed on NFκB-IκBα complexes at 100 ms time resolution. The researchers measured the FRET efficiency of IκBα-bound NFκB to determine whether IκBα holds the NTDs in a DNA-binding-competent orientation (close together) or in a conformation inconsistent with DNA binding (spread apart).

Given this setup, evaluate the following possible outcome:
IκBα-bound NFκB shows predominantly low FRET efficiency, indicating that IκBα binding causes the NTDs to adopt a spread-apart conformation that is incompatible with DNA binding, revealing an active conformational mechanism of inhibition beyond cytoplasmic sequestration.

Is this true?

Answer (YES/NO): YES